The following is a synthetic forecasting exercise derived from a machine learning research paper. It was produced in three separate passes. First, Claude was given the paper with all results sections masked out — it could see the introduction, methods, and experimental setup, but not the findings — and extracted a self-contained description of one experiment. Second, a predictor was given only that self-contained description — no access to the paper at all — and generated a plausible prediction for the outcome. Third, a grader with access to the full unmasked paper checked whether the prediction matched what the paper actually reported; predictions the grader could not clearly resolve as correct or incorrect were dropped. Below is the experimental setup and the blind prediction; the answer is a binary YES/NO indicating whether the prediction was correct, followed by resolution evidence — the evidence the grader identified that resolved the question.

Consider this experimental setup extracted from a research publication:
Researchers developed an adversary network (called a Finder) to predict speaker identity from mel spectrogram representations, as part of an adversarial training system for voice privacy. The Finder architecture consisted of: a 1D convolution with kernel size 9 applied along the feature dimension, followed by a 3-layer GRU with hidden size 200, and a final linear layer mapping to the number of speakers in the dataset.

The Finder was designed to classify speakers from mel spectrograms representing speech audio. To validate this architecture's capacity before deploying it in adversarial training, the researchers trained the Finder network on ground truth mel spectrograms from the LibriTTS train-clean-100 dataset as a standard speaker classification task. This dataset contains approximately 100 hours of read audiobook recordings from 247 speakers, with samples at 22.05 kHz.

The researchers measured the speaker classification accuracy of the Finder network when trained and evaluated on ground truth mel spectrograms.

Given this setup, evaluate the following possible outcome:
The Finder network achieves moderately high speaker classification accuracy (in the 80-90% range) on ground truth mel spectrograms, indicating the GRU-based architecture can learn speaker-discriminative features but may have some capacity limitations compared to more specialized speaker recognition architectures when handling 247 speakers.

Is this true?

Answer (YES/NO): NO